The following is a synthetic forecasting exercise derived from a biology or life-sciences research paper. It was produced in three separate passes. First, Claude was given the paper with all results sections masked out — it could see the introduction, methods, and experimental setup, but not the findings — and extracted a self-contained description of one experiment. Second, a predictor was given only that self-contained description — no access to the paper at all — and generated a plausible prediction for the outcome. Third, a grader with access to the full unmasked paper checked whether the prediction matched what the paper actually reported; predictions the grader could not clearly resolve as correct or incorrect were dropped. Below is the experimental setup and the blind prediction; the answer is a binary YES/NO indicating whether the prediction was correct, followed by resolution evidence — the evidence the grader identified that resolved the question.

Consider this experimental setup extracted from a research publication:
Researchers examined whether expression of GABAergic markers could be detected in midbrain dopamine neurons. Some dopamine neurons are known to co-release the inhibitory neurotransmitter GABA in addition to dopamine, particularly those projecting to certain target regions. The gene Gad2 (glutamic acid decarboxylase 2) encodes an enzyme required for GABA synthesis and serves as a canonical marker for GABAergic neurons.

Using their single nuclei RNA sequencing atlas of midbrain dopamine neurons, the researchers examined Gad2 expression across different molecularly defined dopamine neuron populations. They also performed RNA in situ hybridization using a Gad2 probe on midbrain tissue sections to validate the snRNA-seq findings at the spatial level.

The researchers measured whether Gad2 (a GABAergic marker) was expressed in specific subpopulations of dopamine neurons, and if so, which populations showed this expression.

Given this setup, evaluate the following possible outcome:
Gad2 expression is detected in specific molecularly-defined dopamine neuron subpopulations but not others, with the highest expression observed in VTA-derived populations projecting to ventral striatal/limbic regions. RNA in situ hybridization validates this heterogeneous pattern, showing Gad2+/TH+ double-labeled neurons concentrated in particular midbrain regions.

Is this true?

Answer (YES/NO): NO